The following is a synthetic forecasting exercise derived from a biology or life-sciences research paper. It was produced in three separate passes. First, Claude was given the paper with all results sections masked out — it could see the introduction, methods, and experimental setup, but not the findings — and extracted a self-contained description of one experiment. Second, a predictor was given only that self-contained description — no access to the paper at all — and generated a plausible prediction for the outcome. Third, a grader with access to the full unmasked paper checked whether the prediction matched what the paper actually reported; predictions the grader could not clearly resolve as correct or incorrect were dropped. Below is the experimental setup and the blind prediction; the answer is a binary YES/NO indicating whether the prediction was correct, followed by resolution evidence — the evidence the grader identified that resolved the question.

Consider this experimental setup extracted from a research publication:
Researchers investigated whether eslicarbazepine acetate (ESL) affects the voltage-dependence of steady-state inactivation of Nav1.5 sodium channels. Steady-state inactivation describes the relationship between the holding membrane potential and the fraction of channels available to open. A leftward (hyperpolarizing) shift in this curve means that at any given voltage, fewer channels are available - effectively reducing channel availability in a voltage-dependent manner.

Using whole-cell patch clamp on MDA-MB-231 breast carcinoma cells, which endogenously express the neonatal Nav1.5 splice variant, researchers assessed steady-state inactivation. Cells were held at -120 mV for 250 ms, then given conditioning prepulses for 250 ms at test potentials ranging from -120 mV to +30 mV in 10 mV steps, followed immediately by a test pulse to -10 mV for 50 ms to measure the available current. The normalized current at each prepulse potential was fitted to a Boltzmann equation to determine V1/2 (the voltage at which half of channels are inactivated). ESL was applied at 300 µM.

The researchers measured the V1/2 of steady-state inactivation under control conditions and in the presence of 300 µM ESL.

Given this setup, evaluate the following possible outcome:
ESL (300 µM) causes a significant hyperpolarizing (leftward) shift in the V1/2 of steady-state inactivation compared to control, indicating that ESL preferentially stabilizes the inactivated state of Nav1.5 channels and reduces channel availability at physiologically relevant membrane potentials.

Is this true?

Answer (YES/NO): YES